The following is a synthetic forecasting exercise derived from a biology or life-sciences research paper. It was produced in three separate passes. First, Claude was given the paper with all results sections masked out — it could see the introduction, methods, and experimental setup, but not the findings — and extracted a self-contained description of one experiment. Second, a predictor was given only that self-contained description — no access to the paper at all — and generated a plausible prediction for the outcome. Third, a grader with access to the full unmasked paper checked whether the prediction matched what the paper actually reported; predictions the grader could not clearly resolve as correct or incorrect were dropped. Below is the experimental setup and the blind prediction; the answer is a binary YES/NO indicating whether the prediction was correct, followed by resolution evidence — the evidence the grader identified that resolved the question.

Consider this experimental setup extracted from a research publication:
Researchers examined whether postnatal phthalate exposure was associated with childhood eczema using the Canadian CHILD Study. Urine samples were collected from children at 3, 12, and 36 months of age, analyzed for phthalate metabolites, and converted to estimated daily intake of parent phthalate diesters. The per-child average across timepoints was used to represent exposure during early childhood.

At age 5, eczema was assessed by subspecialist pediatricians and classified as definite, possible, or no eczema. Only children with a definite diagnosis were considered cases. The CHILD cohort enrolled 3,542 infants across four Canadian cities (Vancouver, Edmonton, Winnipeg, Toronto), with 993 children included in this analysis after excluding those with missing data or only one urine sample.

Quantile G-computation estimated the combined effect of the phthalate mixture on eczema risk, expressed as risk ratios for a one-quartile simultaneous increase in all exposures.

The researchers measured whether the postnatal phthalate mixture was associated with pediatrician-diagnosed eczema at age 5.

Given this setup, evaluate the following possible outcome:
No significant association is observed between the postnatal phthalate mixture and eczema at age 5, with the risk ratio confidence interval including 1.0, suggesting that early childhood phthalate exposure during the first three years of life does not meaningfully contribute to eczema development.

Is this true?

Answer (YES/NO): YES